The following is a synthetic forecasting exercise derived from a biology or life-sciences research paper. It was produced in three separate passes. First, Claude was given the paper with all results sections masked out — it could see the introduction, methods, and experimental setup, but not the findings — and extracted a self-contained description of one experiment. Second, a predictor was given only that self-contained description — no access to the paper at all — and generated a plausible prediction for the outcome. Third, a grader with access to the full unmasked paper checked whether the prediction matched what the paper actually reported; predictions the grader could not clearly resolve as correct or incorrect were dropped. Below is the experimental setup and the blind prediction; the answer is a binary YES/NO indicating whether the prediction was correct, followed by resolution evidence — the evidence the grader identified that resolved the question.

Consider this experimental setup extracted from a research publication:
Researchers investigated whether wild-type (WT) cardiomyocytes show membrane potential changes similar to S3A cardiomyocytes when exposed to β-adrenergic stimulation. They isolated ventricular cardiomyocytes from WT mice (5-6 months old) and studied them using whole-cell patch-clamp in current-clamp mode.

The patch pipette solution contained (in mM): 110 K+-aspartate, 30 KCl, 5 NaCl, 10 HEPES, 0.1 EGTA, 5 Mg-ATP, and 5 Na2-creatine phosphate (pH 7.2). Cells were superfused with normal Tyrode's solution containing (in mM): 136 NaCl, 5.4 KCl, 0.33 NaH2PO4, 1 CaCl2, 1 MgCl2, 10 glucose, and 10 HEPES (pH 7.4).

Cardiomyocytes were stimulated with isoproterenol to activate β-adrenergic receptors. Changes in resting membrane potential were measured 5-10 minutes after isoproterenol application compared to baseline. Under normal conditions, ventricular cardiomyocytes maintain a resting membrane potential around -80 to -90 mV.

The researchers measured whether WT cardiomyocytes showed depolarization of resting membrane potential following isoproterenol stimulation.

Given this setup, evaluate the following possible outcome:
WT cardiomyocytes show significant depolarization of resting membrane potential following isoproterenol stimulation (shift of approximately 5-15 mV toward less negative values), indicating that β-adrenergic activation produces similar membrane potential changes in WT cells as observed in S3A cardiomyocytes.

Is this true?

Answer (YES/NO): NO